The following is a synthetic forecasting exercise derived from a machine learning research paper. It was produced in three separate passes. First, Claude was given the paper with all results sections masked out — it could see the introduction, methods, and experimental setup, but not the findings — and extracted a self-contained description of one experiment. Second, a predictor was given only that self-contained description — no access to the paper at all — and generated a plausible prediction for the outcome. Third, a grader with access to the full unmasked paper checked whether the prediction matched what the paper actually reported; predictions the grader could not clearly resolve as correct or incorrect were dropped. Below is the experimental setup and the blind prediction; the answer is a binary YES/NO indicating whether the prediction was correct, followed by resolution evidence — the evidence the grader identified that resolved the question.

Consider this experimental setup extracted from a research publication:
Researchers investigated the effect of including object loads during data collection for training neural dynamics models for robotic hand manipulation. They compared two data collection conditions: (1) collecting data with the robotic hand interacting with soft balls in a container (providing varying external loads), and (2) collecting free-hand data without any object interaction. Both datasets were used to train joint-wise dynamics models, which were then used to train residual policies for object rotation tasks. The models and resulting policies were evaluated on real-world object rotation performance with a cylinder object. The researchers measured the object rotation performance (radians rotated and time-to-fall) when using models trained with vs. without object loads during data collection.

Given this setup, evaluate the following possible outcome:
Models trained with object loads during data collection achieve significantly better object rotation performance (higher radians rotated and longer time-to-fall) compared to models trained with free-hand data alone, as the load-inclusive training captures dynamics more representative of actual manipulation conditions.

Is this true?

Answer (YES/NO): YES